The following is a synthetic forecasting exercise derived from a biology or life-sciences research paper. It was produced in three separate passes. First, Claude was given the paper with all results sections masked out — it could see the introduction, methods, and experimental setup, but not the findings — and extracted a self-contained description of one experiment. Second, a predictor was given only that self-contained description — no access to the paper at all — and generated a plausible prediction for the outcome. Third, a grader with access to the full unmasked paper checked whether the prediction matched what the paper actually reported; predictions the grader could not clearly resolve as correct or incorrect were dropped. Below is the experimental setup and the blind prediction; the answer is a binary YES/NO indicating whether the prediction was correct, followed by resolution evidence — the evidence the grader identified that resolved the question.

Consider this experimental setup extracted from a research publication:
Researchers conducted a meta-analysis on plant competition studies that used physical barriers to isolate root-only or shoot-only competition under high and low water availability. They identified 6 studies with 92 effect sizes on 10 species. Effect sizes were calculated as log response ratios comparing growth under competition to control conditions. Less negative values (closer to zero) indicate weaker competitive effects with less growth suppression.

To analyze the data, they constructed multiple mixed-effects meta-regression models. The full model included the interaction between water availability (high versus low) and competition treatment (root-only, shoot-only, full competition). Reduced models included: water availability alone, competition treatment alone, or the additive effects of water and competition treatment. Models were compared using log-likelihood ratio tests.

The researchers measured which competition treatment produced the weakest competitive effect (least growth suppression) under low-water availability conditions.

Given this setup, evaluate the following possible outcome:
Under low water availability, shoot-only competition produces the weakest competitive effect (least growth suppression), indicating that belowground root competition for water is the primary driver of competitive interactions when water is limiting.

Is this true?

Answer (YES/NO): YES